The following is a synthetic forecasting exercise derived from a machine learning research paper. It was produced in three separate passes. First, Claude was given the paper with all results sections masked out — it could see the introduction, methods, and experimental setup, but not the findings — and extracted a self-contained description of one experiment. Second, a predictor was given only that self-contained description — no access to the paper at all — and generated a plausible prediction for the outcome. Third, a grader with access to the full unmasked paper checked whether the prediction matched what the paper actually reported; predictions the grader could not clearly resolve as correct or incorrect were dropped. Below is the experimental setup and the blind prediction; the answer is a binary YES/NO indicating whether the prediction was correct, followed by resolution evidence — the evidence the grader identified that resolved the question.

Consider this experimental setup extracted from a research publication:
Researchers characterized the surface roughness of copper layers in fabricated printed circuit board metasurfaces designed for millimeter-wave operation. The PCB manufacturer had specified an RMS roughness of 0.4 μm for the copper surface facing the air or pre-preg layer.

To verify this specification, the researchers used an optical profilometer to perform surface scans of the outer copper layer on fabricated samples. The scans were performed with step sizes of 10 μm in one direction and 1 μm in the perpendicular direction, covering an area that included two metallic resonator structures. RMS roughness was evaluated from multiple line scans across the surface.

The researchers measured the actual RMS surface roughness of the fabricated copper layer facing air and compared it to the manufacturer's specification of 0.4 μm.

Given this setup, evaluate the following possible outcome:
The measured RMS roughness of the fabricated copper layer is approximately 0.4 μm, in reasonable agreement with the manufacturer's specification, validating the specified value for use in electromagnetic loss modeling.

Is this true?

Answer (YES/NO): NO